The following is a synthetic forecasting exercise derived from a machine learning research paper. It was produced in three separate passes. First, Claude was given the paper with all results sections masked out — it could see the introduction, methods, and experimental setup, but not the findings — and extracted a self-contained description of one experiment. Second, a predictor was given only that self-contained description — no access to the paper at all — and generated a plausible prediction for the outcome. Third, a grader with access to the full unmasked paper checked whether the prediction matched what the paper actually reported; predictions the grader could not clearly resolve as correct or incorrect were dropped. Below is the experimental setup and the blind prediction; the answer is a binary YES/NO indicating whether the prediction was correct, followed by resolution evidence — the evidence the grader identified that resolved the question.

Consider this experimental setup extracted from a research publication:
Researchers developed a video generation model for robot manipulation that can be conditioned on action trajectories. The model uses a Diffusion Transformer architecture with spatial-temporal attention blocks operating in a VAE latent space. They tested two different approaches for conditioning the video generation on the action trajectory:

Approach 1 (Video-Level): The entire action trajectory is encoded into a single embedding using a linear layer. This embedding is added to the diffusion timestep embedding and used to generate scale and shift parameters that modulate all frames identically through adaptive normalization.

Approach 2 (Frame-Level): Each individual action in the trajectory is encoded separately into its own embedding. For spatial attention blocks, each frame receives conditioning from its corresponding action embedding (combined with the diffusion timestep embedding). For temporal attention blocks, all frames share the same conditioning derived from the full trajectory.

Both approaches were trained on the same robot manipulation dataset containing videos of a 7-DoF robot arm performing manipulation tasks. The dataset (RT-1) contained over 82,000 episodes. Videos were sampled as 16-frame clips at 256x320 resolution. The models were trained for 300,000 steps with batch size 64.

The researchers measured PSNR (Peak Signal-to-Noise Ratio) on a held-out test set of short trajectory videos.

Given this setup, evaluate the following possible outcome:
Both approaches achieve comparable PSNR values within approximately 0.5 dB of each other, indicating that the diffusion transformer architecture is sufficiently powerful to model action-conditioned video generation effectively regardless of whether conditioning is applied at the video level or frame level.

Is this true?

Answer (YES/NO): NO